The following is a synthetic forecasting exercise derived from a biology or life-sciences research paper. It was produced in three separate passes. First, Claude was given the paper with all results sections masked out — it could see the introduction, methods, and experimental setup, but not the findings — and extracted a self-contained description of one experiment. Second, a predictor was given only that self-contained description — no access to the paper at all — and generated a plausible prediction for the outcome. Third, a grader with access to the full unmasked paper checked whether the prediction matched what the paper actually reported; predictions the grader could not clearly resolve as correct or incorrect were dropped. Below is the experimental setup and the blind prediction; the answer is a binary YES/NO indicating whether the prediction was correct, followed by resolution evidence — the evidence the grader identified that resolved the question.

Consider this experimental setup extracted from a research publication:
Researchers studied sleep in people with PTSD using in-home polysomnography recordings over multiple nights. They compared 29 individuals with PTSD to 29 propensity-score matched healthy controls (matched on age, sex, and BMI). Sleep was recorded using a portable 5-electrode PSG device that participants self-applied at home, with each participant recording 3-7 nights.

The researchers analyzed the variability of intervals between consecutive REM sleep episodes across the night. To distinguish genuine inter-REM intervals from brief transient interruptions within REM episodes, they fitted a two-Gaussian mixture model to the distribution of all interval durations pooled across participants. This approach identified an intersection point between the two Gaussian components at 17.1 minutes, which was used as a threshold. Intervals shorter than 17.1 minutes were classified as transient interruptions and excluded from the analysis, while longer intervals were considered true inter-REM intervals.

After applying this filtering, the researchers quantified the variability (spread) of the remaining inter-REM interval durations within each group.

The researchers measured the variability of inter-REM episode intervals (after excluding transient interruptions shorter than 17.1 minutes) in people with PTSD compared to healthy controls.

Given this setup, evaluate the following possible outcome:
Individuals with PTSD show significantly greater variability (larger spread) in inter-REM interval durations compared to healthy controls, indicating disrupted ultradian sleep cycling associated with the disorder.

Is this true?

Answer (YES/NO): YES